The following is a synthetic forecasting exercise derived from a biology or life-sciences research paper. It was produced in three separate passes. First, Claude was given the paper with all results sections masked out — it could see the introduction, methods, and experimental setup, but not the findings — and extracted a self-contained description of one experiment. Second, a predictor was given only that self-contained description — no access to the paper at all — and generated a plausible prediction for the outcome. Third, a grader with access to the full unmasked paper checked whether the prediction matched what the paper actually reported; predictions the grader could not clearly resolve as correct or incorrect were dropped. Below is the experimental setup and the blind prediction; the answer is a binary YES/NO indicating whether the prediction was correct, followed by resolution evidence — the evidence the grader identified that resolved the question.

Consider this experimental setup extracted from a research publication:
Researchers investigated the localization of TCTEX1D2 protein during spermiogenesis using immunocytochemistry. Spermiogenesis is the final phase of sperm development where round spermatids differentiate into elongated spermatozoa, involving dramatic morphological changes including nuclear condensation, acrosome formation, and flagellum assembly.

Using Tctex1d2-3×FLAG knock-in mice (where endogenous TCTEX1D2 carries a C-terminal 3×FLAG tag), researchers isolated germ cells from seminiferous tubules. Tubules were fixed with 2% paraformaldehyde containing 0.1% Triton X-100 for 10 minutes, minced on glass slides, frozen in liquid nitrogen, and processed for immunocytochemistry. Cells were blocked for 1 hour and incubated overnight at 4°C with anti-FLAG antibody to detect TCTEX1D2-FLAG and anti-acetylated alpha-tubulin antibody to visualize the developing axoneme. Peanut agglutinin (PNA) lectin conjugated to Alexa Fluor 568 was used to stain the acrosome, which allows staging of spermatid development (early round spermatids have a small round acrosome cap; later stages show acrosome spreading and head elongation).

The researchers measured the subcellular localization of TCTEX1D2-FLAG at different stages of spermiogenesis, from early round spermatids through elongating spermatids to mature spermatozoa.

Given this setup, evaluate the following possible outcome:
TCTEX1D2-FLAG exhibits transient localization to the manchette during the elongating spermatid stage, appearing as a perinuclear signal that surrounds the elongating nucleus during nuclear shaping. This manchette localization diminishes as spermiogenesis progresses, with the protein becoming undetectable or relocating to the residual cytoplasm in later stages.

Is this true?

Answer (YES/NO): NO